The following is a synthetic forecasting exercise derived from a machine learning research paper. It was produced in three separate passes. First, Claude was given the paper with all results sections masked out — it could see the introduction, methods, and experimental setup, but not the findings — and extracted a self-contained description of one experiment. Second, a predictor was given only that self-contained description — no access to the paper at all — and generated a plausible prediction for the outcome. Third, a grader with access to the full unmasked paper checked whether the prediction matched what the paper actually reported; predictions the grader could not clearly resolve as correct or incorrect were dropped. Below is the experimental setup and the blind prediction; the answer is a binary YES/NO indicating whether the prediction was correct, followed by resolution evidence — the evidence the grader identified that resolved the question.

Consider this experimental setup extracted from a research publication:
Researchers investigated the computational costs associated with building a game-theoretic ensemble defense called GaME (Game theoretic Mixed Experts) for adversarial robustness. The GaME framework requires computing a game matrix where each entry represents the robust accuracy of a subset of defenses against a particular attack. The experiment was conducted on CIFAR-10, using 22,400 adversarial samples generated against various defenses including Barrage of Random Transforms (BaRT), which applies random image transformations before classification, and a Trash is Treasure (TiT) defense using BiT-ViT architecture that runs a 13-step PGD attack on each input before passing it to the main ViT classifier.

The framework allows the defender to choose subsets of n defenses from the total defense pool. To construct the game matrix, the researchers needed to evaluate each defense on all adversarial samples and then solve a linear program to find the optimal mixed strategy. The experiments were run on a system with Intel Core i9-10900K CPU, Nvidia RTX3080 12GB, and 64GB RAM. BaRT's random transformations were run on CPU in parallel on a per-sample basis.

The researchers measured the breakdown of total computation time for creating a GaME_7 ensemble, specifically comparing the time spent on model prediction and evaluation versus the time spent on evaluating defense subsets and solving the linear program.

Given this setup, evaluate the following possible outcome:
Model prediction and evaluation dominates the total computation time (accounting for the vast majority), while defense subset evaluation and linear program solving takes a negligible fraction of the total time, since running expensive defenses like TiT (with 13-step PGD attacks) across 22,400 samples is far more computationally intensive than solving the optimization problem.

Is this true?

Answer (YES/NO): YES